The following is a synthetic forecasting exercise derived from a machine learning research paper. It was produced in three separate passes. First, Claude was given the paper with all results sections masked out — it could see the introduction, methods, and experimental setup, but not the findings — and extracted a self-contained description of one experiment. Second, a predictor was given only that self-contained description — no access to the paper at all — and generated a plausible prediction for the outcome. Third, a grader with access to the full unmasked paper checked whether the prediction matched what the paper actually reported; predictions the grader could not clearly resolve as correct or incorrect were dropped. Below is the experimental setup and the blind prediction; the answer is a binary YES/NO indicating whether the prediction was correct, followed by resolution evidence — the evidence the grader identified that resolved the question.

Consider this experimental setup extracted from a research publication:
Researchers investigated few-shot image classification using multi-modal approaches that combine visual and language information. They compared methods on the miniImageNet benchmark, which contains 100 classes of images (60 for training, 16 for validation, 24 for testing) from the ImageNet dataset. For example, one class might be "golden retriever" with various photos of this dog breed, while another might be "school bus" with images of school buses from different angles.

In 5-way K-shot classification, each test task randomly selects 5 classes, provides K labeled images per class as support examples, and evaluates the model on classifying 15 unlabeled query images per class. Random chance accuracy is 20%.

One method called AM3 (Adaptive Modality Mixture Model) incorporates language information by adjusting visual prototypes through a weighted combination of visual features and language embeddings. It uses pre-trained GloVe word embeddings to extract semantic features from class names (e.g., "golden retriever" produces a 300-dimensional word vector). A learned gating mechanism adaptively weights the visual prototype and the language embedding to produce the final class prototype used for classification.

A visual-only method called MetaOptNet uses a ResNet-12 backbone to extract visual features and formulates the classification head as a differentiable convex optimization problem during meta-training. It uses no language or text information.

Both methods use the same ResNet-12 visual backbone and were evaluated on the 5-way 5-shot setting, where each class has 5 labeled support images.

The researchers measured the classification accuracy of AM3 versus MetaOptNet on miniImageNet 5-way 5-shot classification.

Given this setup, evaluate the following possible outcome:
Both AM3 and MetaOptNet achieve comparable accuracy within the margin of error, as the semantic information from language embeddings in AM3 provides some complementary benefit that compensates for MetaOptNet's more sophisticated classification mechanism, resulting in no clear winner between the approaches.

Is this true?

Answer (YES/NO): NO